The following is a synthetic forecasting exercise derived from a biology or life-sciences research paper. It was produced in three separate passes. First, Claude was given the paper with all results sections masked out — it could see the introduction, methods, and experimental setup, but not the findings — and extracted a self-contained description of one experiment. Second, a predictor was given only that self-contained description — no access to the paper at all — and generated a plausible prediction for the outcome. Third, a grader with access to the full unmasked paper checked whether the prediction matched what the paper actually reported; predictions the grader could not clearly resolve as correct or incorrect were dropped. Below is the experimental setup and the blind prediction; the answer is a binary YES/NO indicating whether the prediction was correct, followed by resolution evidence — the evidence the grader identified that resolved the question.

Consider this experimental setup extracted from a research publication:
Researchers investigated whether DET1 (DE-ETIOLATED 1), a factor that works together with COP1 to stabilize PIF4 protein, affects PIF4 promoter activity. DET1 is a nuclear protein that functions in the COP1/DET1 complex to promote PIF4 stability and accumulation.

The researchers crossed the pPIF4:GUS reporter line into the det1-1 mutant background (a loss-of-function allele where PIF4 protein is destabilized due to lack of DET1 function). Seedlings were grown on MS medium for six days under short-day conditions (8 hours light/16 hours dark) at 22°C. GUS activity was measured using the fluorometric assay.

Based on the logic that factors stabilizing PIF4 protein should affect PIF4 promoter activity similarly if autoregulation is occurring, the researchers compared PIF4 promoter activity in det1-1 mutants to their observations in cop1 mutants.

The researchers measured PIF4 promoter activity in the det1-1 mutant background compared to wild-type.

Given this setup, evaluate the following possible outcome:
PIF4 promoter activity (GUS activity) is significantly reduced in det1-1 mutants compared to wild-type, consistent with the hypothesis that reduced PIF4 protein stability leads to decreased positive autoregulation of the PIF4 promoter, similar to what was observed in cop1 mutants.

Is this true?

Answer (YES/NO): YES